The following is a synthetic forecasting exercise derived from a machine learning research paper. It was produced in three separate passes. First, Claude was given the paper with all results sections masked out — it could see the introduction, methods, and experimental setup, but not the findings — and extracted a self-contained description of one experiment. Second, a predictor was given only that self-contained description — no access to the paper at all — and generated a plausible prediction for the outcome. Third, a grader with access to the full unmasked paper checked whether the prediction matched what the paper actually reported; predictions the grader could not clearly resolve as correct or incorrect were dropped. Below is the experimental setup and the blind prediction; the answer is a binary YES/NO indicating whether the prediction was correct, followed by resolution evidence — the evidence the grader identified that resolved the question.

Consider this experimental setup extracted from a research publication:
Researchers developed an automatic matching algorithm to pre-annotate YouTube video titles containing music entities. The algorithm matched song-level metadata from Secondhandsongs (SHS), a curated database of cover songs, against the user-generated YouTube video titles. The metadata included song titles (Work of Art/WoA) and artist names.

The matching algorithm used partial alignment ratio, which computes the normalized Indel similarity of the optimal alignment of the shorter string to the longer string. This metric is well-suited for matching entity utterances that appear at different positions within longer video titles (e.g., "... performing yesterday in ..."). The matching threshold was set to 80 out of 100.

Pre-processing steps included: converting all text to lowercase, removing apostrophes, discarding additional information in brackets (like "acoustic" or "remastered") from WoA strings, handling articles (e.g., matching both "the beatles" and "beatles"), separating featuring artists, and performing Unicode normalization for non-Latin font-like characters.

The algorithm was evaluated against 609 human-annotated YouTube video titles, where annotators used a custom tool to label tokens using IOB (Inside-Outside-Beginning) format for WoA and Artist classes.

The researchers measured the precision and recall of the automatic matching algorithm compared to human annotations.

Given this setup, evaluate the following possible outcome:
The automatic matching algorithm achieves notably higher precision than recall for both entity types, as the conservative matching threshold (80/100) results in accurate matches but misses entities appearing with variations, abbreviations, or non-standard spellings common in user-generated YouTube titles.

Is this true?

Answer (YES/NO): YES